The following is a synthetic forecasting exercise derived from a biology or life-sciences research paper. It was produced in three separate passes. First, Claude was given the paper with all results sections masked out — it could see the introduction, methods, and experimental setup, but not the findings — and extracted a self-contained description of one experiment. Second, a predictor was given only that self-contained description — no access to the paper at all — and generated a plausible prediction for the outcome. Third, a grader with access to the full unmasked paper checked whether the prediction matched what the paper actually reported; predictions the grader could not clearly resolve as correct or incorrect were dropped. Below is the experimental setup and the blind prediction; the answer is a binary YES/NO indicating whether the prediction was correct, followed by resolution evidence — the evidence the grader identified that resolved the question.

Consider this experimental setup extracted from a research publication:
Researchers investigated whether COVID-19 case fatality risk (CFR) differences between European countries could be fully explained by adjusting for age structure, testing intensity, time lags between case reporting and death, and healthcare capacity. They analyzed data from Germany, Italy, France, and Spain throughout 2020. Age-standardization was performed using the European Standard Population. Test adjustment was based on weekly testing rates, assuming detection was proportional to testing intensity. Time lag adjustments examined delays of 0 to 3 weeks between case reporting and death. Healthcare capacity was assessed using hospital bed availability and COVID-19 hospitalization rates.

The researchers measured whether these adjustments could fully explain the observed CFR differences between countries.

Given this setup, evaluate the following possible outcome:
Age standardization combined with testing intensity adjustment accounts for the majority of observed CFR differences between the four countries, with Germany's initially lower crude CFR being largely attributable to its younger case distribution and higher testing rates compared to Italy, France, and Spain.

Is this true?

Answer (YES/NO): NO